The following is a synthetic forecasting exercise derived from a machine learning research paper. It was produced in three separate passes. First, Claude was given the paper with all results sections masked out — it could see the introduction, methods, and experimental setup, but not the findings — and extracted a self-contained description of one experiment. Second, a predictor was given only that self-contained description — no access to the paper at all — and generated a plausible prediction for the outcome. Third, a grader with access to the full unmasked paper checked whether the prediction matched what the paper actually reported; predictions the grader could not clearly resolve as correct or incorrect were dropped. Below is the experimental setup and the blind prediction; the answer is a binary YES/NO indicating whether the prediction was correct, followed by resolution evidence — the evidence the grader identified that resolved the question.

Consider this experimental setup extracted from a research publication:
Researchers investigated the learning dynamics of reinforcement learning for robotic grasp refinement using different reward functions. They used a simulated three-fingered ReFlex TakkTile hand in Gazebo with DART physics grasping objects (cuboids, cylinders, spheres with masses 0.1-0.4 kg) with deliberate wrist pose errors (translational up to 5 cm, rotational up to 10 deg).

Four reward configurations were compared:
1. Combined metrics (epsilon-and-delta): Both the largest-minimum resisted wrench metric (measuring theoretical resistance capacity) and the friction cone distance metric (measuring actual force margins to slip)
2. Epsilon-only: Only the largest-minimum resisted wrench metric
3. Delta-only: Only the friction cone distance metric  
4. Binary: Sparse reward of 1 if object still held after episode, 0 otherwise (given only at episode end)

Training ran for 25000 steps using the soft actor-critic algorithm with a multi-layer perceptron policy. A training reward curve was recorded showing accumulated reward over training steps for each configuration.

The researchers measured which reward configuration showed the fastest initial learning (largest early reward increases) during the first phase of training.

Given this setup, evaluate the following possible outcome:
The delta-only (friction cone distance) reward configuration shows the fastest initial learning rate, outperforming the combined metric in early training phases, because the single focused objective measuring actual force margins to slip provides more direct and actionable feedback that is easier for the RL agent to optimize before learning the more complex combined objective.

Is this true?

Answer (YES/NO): NO